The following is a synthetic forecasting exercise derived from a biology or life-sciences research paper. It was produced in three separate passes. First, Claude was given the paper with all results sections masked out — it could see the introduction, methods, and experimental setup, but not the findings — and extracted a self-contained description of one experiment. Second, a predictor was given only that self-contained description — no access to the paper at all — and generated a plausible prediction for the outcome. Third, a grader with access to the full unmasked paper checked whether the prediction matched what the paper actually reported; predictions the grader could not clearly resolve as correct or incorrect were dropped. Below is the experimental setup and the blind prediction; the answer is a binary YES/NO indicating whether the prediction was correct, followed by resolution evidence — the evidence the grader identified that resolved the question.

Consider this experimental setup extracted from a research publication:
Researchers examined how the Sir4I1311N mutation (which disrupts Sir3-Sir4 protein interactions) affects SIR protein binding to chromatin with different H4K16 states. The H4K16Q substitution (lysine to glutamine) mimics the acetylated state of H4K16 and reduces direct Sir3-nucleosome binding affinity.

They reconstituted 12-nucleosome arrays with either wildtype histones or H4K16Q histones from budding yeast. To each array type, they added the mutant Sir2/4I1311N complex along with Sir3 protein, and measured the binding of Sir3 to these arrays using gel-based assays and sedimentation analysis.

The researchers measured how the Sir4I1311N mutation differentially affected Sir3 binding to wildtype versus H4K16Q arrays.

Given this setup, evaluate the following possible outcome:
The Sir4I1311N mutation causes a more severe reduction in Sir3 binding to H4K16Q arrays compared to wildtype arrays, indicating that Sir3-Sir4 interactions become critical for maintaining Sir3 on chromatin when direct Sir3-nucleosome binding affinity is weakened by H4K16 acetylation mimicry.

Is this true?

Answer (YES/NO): YES